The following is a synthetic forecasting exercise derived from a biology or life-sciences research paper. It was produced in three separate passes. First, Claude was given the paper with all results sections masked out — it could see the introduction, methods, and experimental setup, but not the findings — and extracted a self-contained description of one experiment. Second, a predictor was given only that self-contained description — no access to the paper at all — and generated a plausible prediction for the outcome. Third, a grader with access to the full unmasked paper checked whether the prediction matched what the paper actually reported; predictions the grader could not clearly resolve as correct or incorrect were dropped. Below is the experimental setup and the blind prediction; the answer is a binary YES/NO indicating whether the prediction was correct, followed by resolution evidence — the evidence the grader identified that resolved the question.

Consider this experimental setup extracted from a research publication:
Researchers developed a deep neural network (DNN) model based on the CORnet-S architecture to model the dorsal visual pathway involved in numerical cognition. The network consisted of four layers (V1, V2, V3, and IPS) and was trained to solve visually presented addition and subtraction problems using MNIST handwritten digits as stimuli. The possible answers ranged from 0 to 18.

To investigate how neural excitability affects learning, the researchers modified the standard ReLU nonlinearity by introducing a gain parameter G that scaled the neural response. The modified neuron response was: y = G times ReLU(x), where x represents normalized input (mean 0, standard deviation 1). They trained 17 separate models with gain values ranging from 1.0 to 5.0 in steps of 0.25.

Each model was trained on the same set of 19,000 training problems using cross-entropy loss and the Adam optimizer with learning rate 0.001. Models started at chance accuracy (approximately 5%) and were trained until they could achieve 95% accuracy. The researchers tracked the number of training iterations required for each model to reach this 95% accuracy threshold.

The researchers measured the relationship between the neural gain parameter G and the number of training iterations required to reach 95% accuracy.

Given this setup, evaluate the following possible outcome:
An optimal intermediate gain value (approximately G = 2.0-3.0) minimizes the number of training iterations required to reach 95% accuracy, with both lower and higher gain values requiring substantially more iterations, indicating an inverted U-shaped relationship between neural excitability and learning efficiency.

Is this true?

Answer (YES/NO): NO